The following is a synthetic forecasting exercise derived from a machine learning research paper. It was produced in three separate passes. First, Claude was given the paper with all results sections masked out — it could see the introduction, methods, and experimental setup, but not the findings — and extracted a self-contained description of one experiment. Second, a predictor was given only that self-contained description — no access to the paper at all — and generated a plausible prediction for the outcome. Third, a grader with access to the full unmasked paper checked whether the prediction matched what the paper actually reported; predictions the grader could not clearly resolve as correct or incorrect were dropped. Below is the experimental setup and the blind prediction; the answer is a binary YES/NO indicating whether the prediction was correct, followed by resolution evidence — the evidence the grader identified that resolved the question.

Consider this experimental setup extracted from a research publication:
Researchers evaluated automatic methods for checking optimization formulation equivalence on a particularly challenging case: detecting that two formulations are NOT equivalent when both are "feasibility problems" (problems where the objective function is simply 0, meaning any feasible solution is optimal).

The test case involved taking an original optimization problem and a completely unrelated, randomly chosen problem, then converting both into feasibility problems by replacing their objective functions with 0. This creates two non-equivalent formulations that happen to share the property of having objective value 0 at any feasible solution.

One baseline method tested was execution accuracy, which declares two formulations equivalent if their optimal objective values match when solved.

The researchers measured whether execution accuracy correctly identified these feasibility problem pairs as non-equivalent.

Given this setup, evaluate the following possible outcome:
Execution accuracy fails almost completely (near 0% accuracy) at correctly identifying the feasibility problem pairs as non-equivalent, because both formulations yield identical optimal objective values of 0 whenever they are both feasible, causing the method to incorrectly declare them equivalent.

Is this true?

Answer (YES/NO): YES